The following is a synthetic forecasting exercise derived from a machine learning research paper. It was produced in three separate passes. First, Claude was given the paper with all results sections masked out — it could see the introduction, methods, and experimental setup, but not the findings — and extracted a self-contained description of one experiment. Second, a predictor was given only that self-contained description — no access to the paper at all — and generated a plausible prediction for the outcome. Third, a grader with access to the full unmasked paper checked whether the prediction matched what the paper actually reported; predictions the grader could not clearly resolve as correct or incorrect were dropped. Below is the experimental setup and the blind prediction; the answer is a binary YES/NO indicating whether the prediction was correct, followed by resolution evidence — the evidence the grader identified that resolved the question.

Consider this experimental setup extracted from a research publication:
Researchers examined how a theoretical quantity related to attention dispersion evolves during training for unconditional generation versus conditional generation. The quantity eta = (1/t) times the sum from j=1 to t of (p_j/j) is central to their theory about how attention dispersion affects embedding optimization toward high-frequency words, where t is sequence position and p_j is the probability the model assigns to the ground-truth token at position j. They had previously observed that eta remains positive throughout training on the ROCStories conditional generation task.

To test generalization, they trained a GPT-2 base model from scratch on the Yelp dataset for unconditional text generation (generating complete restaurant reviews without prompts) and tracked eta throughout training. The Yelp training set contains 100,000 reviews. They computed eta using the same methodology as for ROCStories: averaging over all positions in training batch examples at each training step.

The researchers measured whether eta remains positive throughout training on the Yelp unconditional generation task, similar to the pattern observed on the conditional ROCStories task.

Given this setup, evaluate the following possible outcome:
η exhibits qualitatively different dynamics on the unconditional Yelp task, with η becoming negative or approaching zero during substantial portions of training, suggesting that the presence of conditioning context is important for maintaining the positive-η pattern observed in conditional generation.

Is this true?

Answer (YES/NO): NO